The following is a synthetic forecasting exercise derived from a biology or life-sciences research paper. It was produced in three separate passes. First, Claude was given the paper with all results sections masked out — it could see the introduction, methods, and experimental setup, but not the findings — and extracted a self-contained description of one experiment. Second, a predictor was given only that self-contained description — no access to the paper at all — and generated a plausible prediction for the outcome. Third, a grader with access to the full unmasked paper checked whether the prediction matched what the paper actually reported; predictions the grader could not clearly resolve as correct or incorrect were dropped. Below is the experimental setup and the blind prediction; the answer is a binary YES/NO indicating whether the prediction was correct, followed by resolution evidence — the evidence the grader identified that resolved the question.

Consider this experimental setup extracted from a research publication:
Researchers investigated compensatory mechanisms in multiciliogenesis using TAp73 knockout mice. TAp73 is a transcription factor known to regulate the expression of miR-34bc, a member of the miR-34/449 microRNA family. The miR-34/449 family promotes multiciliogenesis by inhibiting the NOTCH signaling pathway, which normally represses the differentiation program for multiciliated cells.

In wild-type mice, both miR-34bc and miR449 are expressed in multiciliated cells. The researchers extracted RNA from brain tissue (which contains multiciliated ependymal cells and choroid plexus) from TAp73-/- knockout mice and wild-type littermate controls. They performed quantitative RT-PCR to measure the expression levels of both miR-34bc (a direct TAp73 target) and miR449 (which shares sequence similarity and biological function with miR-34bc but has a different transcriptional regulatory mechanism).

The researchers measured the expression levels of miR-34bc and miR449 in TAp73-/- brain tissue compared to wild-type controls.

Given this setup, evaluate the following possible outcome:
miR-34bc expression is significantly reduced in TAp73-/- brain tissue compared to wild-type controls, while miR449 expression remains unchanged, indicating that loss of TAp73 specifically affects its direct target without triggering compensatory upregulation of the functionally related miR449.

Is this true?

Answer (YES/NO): NO